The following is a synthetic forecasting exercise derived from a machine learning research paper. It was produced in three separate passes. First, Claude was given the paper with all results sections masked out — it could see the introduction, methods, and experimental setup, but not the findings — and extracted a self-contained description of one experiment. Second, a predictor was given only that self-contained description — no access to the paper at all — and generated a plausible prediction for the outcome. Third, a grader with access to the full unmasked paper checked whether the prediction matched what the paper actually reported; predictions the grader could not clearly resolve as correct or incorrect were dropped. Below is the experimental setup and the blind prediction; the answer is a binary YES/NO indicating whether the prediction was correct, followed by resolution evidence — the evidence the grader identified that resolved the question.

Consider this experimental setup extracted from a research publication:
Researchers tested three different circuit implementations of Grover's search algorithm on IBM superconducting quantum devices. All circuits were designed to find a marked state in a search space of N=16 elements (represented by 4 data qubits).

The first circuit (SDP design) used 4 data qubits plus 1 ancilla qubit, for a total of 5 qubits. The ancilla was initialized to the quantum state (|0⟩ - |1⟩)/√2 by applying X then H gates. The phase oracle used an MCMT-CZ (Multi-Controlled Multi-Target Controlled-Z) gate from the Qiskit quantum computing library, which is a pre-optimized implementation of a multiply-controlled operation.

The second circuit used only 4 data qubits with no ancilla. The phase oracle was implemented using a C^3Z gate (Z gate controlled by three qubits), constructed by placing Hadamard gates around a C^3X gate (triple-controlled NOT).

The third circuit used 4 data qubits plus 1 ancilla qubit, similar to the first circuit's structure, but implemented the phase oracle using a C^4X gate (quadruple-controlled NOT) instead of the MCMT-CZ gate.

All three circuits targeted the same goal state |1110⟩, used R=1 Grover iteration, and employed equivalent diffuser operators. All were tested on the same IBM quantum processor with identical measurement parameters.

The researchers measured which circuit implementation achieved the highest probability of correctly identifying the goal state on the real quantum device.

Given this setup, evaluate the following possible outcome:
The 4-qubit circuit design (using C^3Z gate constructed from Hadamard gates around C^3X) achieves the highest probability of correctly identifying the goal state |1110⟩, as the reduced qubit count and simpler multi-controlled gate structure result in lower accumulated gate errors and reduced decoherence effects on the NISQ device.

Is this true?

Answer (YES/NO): YES